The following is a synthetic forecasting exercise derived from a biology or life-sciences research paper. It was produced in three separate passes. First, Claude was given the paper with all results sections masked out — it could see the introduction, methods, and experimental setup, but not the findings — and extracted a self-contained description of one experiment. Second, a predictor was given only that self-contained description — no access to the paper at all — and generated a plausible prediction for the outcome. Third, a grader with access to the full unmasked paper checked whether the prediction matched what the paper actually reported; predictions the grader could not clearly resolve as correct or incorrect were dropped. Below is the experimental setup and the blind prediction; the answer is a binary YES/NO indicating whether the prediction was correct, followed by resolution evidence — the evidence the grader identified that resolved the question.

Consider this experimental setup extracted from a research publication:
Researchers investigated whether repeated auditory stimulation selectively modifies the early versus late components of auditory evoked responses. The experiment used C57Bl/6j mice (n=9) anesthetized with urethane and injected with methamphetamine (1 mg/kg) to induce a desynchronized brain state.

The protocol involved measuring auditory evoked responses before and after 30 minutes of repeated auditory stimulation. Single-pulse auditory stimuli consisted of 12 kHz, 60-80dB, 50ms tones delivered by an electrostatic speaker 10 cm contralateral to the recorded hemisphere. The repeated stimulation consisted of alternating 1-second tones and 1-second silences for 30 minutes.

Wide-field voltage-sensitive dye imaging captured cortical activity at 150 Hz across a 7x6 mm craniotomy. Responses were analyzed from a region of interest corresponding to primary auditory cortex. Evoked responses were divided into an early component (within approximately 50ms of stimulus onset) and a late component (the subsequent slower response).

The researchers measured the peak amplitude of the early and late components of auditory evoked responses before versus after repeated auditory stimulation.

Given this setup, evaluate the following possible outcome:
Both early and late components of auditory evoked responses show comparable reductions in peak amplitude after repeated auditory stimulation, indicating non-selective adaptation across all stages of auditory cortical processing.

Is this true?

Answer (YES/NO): NO